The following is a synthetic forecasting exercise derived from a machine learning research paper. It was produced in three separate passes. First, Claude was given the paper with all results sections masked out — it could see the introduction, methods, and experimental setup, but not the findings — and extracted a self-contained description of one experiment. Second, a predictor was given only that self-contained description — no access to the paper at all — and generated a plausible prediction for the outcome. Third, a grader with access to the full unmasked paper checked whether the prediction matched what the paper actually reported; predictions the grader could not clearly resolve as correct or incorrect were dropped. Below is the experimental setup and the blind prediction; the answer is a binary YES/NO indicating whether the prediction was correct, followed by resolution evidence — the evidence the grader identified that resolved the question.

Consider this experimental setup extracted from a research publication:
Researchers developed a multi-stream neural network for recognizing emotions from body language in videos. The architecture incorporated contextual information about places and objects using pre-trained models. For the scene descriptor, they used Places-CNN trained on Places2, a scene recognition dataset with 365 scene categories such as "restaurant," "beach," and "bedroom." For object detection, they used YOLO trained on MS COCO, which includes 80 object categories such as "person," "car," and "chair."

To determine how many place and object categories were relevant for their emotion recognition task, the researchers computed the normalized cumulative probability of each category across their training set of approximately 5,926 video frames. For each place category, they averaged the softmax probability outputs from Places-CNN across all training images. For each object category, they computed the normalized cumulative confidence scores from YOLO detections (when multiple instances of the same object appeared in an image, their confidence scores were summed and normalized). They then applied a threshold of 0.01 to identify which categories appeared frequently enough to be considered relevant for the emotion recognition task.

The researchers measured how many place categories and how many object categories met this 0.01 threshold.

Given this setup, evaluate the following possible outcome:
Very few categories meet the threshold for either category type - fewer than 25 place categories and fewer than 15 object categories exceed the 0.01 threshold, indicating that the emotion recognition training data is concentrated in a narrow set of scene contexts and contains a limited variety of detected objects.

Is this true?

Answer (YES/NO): NO